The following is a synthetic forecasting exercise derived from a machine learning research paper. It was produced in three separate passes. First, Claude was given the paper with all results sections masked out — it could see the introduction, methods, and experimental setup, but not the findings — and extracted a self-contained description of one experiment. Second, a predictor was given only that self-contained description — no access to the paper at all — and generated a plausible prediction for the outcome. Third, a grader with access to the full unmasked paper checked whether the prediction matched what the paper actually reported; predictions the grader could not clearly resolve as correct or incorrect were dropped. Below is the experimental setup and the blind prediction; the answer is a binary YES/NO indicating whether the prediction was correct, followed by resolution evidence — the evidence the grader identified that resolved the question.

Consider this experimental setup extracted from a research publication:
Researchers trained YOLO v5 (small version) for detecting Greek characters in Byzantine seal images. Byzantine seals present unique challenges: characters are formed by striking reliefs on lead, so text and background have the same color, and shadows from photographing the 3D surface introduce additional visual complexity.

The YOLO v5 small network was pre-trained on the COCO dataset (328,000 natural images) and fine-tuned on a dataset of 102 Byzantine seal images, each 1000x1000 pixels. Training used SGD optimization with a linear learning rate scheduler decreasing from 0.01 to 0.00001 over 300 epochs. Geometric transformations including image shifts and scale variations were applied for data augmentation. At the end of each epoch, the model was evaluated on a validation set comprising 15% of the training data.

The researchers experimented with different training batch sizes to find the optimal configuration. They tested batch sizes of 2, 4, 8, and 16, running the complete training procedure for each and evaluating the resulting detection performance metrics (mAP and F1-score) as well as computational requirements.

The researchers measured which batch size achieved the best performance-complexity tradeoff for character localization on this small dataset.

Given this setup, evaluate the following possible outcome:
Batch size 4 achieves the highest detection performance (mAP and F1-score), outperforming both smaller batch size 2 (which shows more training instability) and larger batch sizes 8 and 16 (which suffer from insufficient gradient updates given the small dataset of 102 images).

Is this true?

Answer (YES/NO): NO